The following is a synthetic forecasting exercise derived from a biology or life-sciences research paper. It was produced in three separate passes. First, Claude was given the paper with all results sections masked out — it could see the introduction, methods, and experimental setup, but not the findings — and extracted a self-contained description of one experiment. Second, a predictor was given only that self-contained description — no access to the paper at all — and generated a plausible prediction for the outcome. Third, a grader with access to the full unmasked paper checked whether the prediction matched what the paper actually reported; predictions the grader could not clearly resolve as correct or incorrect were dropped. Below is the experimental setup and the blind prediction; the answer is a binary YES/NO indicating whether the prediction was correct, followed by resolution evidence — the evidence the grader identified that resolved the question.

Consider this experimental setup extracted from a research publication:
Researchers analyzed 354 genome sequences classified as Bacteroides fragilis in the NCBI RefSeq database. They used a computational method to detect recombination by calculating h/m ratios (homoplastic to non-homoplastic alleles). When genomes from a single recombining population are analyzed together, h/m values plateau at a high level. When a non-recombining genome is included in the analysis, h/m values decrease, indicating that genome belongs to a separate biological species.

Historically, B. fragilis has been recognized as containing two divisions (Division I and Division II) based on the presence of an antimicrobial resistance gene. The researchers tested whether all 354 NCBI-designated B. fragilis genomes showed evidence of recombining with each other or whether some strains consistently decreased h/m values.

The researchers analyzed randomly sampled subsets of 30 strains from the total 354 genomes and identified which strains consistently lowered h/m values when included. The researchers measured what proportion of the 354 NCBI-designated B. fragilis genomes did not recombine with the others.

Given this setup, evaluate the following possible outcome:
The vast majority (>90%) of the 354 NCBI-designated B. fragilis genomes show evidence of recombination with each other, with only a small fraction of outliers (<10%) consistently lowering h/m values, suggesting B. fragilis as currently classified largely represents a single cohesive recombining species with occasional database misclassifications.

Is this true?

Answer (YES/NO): NO